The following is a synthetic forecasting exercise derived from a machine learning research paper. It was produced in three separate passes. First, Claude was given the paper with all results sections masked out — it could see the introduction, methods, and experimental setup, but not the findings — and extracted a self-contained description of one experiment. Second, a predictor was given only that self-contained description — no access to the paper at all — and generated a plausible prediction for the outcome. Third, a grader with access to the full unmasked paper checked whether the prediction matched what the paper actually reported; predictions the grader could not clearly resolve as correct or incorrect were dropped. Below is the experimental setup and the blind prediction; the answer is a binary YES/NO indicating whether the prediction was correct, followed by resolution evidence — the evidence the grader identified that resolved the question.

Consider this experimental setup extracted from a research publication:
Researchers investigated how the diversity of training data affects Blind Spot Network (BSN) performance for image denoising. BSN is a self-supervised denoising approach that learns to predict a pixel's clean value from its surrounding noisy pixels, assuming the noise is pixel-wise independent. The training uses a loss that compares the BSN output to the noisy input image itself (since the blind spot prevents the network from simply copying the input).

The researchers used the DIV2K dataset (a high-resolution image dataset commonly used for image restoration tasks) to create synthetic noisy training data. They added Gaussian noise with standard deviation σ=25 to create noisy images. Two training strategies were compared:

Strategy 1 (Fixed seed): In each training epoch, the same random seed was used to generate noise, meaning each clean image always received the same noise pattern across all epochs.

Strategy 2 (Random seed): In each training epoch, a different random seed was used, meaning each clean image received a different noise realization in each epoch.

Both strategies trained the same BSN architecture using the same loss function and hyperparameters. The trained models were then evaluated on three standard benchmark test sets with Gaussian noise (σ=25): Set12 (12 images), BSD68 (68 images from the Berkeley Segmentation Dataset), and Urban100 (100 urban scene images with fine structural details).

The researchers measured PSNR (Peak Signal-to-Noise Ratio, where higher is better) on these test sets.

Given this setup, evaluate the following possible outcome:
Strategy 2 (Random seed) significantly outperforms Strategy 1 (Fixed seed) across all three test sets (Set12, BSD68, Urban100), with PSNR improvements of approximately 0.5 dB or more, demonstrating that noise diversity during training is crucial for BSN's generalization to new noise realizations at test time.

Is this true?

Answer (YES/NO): YES